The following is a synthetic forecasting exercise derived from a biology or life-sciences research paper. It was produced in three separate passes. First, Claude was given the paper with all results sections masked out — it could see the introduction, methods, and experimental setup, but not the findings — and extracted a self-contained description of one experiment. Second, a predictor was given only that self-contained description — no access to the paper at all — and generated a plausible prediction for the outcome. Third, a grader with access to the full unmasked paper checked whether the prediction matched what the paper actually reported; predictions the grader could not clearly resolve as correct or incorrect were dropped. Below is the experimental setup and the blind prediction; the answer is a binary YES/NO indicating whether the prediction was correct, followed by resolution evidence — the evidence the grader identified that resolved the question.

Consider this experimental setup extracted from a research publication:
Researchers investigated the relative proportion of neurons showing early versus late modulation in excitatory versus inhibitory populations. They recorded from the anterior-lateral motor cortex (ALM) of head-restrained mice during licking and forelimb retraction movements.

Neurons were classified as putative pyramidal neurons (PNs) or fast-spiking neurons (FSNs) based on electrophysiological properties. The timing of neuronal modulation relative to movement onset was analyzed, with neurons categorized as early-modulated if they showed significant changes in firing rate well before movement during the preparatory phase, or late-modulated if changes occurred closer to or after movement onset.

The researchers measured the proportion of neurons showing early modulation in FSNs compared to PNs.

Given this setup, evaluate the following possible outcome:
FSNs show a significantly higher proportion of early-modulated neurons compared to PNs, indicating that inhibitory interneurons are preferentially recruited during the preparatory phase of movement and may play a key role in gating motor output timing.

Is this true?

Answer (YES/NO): YES